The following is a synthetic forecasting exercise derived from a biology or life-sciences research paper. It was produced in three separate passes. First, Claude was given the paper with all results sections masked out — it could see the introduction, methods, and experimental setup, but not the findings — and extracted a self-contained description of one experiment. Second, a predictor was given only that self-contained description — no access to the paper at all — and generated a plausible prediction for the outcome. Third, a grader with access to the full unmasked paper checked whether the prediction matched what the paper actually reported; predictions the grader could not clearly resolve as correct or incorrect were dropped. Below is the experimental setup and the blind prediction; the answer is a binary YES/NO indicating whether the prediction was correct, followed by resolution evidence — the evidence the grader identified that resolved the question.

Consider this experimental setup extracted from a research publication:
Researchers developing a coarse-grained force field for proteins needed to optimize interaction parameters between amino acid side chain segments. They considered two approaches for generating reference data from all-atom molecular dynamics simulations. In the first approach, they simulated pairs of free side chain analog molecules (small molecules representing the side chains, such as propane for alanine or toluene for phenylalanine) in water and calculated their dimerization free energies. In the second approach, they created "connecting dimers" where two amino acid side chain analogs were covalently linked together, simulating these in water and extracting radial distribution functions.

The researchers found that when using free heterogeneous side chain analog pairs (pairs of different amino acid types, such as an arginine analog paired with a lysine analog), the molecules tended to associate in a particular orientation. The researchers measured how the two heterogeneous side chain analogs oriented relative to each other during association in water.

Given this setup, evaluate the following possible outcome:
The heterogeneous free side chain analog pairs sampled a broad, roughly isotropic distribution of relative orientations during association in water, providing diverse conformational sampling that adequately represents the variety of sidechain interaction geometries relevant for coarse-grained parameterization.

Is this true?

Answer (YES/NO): NO